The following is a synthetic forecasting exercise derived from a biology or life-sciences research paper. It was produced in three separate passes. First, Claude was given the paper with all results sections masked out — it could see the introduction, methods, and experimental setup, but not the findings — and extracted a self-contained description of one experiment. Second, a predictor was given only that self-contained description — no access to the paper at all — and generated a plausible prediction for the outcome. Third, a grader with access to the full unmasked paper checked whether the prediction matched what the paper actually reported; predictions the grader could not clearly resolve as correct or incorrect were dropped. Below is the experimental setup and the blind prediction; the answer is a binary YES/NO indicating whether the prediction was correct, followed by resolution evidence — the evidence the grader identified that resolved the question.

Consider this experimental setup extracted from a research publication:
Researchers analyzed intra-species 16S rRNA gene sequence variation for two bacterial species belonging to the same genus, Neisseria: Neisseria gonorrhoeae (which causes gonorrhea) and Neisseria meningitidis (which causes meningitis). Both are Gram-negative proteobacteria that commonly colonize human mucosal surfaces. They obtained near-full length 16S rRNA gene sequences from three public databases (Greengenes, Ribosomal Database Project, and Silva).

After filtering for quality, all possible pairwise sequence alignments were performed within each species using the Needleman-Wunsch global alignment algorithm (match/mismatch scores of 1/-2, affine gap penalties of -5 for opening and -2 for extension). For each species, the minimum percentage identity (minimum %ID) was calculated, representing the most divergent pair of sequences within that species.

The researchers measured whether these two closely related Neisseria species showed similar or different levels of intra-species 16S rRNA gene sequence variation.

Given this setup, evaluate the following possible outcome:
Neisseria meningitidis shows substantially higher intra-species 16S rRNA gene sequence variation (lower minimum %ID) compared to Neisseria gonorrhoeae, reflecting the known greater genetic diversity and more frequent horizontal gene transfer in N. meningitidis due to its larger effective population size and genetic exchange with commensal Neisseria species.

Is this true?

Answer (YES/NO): YES